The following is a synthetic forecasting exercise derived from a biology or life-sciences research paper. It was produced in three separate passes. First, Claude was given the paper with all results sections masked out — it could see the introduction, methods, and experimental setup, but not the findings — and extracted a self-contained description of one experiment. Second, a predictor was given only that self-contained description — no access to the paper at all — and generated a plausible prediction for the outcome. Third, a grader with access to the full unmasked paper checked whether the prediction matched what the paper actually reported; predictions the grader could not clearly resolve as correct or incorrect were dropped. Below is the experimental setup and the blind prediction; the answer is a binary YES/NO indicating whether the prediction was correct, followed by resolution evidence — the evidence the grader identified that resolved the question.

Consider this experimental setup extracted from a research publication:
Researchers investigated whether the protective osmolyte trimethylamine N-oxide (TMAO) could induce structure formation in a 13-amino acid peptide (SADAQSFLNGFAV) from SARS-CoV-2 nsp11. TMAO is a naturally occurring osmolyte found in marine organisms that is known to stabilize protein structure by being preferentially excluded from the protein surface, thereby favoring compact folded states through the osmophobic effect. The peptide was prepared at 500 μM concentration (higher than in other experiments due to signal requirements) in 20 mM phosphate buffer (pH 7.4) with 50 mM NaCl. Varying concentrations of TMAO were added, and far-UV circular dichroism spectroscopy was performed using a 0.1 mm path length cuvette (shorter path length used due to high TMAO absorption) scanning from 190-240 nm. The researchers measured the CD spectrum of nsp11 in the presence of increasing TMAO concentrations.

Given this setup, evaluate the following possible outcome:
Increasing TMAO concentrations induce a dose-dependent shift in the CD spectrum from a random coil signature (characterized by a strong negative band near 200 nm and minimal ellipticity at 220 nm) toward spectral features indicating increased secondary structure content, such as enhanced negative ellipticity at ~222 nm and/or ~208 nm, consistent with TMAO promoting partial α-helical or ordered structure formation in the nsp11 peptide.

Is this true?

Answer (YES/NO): NO